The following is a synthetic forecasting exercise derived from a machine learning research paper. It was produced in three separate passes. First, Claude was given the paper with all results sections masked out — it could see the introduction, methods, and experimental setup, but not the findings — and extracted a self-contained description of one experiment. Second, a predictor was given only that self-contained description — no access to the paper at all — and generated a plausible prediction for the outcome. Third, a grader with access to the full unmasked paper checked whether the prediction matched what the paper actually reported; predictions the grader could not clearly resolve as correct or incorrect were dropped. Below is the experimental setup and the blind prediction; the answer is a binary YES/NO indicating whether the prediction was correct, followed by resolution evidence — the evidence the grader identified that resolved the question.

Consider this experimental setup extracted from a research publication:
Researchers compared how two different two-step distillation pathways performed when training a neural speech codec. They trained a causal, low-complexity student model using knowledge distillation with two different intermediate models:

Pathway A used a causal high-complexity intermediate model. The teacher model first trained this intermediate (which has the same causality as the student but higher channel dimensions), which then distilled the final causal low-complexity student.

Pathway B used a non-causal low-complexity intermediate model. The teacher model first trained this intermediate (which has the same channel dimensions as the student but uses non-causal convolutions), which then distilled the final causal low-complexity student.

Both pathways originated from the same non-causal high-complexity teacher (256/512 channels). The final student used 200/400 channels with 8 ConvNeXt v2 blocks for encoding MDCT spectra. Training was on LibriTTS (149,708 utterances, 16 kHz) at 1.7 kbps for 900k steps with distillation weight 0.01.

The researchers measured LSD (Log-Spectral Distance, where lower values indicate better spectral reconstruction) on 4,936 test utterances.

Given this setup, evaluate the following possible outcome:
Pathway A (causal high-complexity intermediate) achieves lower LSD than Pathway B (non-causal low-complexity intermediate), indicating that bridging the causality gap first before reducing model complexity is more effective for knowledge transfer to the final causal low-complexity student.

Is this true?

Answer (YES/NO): YES